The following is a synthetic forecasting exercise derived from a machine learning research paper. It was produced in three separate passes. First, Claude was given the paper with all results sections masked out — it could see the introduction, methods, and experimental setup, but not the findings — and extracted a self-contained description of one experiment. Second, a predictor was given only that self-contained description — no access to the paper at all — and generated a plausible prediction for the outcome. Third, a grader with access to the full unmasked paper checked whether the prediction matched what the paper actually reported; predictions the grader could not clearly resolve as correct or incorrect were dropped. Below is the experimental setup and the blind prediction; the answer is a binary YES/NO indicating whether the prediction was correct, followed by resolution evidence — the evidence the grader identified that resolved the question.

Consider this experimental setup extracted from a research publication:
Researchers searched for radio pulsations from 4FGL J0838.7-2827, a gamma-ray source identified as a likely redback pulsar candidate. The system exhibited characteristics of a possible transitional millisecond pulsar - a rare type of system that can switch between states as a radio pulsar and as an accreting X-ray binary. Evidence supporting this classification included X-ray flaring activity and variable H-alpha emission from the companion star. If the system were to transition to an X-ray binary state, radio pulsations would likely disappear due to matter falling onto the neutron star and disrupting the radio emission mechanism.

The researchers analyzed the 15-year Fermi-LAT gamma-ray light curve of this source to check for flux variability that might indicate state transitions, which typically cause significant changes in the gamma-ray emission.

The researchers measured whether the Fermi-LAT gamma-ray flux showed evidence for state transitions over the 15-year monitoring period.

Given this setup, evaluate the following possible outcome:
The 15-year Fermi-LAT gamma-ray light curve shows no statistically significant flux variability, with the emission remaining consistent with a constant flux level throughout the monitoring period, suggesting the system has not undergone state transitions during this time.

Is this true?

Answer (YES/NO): YES